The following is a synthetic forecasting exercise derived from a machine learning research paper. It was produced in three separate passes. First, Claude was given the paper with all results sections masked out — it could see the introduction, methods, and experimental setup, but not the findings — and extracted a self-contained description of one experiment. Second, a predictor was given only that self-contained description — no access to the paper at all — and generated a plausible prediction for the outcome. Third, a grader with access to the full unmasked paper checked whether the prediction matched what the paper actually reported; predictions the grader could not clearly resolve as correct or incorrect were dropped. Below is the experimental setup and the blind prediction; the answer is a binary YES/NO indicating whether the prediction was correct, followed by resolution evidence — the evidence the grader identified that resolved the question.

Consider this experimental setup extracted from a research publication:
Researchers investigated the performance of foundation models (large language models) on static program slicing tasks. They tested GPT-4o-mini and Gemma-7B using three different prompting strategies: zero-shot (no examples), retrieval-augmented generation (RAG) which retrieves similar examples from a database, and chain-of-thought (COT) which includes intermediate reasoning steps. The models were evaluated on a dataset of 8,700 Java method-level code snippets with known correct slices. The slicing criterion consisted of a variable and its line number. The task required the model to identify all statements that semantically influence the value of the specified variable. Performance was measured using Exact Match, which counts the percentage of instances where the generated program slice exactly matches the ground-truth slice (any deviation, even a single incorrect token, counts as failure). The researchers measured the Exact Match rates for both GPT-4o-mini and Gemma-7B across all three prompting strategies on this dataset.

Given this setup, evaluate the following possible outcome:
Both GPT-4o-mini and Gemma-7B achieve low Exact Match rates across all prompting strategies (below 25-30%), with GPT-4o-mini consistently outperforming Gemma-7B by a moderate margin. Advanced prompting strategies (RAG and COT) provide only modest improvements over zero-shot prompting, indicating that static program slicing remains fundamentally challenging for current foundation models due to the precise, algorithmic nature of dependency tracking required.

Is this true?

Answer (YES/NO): NO